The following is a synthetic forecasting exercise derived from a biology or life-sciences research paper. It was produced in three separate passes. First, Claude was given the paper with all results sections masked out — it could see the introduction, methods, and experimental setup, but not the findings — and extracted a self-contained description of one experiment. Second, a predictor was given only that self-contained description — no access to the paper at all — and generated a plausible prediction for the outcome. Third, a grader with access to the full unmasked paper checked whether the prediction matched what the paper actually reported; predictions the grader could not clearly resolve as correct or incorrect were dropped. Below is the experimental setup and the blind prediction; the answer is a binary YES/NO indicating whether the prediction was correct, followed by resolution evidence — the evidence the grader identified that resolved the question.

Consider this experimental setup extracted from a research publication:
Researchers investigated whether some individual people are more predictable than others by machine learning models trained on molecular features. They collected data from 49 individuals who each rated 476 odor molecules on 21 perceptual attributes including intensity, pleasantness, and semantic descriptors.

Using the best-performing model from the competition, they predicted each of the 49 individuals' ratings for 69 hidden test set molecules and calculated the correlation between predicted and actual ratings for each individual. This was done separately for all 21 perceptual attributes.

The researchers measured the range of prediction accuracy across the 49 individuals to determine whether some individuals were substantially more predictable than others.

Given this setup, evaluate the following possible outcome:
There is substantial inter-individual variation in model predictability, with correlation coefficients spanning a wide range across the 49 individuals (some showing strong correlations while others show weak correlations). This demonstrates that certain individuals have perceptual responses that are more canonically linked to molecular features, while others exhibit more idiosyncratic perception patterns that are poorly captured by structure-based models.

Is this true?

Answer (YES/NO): NO